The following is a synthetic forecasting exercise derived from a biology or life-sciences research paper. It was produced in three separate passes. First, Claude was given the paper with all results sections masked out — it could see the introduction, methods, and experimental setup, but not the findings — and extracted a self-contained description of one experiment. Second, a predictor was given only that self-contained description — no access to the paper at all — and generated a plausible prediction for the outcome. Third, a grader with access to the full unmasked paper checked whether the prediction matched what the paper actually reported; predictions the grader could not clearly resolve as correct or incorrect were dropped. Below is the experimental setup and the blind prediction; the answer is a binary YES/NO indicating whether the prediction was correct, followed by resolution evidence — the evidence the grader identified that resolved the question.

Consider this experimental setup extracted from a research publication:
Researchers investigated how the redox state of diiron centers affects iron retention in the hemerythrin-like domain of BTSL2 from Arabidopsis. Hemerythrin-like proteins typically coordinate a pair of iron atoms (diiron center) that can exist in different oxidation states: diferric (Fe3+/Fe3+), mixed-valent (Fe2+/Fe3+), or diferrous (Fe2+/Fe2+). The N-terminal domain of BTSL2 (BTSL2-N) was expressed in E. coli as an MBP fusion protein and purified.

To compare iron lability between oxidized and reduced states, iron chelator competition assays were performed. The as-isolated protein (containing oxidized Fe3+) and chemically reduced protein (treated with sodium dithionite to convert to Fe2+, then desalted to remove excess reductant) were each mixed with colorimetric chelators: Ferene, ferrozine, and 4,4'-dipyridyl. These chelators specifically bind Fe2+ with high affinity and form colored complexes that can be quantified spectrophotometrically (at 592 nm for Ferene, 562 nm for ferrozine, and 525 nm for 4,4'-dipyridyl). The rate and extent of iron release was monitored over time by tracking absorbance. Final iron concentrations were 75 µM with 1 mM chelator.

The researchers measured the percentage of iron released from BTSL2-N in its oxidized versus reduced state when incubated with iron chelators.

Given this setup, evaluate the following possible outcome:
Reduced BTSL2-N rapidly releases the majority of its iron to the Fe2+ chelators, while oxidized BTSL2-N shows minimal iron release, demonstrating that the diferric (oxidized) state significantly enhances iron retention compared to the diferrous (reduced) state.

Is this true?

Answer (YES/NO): NO